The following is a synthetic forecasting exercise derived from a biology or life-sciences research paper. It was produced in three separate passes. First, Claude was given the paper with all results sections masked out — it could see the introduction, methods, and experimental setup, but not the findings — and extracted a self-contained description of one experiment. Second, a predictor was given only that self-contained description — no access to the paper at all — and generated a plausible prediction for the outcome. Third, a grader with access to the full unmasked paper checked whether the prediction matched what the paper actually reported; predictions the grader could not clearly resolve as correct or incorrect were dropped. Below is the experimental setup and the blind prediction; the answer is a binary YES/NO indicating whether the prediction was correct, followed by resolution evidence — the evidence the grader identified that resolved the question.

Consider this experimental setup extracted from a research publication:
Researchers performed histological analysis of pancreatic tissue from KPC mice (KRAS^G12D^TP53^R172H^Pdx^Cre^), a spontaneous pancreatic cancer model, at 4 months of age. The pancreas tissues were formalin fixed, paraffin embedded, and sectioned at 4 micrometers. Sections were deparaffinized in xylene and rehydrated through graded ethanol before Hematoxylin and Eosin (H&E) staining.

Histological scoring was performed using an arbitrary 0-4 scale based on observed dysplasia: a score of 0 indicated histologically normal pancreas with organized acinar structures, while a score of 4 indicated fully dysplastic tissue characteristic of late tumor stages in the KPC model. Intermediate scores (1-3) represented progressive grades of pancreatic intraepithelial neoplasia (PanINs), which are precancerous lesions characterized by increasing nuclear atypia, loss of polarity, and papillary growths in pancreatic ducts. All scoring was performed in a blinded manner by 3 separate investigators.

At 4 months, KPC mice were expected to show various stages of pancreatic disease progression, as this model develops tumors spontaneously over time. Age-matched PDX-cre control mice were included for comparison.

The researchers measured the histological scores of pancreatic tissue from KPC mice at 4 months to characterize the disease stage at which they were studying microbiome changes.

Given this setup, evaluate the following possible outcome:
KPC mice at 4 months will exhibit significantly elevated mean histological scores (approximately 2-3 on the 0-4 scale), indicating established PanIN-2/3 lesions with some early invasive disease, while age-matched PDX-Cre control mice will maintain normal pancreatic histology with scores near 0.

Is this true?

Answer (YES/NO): NO